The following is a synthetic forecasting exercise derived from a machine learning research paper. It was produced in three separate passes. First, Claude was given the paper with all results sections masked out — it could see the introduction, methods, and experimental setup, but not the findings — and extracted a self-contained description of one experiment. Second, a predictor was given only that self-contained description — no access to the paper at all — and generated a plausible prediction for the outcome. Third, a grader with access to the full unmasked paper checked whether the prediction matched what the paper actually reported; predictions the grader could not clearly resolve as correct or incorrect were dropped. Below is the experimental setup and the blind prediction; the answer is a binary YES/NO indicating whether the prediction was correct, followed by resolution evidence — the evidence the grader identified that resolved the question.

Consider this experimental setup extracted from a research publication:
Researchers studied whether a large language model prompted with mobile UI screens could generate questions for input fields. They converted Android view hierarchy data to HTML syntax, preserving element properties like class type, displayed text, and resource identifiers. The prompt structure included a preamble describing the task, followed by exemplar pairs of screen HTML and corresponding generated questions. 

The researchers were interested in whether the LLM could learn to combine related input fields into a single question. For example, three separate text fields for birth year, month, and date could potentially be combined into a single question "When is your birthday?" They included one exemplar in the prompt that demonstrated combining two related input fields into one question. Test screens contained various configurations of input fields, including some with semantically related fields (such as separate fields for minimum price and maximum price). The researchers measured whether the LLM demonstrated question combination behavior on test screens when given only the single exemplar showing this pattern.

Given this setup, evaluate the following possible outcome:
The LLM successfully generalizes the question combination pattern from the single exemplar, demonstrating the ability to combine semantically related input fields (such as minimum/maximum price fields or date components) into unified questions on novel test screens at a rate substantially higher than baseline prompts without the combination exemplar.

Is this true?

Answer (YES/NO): NO